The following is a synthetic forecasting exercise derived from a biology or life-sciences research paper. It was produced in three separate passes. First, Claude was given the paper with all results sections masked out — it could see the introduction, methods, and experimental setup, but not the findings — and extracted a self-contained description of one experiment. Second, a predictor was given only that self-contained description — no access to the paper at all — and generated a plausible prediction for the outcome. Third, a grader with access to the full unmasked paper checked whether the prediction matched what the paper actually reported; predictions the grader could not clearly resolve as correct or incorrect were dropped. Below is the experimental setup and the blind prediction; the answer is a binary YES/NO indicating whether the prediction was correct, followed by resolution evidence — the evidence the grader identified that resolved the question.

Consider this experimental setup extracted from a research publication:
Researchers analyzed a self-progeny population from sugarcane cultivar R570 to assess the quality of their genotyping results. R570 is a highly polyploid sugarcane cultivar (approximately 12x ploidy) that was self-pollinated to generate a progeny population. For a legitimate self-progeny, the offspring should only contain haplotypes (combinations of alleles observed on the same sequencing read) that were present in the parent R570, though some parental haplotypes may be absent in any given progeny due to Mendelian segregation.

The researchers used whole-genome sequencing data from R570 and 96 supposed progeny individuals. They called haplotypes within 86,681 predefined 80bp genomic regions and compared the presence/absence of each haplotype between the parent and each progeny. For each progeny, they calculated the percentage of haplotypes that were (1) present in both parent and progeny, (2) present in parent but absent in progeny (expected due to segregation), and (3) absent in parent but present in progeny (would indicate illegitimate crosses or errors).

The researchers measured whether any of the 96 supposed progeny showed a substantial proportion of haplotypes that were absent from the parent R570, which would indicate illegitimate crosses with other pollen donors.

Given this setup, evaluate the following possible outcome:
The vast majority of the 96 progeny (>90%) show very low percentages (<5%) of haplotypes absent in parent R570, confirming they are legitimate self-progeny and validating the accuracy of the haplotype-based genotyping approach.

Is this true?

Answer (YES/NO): YES